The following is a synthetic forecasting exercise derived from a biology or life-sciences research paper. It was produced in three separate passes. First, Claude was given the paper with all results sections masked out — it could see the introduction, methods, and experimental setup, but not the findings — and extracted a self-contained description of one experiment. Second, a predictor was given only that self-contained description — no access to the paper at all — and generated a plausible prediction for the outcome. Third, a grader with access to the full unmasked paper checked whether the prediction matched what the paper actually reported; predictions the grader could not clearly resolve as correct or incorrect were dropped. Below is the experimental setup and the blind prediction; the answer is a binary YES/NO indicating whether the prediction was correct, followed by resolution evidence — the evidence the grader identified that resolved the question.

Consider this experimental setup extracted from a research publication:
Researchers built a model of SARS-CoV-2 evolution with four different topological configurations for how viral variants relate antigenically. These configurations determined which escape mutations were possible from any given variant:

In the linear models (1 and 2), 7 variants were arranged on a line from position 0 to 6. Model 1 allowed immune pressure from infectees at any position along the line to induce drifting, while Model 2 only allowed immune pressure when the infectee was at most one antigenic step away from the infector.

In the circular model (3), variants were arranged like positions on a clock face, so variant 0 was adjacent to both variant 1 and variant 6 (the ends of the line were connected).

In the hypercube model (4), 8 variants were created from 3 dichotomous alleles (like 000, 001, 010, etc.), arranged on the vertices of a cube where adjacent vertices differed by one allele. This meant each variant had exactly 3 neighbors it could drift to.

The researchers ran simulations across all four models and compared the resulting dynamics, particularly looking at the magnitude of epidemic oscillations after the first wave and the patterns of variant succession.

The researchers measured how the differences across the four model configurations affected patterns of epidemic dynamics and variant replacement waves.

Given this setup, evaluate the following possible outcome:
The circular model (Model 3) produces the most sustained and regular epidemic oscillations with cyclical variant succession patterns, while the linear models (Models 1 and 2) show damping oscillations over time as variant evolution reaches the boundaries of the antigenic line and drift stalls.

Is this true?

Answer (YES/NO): NO